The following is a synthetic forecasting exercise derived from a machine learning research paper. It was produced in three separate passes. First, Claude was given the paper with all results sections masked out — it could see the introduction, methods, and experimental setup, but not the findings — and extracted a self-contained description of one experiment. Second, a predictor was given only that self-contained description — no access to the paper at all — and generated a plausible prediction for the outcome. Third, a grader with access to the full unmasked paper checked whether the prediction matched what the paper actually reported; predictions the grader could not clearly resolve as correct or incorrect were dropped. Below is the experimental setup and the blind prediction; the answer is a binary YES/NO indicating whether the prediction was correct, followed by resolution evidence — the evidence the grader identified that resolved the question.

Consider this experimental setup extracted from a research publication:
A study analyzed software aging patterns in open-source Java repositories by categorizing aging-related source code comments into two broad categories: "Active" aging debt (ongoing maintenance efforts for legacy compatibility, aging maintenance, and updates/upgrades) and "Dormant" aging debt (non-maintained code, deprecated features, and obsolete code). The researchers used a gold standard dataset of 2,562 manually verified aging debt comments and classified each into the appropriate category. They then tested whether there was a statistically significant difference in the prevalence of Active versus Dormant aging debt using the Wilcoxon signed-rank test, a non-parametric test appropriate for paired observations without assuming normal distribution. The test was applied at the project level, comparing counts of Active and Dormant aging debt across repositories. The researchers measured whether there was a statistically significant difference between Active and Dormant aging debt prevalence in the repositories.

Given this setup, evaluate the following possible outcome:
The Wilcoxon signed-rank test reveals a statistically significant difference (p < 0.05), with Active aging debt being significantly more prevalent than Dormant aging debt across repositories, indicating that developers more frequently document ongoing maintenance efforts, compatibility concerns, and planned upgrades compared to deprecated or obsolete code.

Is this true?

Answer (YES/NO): NO